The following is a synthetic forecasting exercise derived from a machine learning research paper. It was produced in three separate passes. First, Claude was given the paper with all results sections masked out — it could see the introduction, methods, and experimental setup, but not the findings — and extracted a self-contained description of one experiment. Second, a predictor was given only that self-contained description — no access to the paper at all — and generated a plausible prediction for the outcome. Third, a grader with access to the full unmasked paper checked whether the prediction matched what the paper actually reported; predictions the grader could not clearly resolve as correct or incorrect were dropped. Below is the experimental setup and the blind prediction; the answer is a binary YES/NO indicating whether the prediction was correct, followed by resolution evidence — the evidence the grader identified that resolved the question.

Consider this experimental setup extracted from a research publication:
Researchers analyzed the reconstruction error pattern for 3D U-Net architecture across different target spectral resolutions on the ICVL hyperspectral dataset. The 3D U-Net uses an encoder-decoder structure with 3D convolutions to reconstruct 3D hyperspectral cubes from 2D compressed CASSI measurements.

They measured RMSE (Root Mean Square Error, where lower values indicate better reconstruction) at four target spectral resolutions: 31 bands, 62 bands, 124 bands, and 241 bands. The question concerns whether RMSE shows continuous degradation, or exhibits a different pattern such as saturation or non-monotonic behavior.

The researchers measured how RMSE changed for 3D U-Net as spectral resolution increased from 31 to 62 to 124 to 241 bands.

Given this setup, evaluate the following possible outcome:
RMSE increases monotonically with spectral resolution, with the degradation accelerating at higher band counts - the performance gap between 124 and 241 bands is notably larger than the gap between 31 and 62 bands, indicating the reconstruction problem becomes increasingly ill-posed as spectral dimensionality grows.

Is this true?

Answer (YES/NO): NO